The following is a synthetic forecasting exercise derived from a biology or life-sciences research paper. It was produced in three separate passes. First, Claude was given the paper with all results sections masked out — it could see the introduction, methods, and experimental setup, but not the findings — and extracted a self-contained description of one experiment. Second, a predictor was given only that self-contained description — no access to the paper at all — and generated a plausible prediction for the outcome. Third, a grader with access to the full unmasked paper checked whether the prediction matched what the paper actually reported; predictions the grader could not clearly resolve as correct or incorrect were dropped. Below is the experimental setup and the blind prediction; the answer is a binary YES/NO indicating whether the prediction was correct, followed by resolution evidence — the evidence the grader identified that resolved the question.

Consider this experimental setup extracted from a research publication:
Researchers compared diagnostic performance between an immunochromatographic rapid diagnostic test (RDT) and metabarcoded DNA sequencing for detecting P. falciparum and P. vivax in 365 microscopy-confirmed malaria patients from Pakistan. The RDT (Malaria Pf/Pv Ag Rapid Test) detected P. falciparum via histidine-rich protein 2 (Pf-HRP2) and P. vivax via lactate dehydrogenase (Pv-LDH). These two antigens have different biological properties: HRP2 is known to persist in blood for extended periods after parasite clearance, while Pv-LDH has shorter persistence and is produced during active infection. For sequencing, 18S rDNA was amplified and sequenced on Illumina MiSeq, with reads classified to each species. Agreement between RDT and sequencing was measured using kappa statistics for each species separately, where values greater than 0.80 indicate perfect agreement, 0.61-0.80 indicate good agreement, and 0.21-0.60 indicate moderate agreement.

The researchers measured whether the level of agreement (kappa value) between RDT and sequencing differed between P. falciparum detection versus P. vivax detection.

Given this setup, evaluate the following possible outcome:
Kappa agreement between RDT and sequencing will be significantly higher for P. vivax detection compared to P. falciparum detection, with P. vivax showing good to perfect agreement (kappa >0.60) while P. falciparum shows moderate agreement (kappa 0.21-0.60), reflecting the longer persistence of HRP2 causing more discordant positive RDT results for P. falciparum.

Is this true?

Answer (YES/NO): NO